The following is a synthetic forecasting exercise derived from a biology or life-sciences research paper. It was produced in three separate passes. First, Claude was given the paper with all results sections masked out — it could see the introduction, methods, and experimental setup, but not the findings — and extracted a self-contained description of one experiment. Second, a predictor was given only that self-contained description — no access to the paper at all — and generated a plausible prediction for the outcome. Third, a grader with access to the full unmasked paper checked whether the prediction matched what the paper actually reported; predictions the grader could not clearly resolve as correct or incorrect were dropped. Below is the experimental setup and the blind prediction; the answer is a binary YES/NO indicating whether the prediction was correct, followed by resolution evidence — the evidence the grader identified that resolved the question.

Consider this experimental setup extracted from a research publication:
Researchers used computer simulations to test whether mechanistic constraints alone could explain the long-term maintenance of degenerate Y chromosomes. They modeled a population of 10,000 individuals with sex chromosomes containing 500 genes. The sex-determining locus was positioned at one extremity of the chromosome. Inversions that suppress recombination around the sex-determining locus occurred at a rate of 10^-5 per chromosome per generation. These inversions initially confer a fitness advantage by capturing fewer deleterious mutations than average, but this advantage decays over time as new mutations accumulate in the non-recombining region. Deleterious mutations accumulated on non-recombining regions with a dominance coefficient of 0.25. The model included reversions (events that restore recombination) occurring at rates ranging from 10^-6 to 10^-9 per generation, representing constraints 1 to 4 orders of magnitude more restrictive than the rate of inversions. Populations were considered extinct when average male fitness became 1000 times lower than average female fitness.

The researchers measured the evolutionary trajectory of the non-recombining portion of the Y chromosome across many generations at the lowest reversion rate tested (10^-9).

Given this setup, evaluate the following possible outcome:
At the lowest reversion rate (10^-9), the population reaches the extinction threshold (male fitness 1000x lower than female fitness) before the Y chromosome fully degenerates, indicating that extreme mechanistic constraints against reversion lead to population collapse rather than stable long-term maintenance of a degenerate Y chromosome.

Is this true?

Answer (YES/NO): YES